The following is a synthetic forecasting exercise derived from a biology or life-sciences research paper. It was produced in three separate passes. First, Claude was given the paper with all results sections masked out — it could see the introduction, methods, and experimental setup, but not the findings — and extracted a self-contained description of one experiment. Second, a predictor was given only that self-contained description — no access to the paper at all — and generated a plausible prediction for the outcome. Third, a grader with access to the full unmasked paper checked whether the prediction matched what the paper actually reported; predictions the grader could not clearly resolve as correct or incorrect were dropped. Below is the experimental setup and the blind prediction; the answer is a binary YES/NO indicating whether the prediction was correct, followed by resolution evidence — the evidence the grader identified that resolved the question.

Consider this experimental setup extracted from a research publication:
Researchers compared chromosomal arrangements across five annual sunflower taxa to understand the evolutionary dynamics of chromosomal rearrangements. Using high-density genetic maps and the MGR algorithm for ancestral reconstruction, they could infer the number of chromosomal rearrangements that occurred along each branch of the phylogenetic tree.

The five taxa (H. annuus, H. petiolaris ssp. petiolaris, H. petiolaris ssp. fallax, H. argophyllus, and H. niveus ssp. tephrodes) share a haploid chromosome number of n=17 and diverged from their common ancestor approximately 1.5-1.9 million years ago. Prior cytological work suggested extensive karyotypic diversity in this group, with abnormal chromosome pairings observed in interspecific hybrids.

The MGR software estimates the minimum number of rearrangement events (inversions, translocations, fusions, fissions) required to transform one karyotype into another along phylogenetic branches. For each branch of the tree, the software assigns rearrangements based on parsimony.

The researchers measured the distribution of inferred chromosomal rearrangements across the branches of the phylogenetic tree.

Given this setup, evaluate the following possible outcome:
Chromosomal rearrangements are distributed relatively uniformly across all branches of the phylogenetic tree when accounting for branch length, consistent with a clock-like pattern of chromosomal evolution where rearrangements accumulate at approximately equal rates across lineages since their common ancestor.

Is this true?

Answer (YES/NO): NO